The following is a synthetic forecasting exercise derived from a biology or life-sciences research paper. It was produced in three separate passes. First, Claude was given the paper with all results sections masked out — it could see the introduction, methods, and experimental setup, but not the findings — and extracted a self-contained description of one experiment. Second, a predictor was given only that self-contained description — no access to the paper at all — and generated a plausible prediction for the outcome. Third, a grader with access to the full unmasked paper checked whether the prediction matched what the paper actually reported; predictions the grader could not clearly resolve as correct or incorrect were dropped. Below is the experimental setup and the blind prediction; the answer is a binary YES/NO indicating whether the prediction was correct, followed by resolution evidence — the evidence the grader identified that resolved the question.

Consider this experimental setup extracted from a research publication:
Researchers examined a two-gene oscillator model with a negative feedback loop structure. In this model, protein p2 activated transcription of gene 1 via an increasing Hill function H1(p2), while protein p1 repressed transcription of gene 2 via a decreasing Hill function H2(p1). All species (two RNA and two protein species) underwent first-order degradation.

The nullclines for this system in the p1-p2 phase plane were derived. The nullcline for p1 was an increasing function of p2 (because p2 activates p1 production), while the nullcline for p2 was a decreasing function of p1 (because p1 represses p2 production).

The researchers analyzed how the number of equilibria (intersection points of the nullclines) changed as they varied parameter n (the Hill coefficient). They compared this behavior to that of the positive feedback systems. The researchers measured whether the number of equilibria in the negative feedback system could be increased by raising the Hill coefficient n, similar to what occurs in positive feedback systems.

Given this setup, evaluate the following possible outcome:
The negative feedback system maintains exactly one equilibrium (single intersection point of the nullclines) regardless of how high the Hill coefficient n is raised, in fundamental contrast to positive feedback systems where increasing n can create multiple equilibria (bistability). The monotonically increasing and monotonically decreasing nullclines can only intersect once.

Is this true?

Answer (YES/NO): YES